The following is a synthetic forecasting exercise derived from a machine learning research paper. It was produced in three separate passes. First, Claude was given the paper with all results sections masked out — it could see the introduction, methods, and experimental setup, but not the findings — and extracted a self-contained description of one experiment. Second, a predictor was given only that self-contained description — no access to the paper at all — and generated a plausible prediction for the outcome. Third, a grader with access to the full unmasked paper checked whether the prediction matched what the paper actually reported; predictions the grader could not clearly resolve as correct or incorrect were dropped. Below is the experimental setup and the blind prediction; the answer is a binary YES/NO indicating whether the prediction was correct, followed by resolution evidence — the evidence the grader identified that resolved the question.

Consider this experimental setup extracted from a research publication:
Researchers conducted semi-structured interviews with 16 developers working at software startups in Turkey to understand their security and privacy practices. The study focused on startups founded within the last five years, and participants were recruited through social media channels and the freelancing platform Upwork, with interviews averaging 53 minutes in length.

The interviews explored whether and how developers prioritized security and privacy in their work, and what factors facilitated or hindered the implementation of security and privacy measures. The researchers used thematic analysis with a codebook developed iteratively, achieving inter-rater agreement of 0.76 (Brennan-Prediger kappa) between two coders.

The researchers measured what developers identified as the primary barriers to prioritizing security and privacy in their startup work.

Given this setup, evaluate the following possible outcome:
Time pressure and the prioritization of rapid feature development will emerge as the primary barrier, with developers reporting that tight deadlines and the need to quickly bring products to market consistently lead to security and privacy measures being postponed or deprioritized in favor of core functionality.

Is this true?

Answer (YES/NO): NO